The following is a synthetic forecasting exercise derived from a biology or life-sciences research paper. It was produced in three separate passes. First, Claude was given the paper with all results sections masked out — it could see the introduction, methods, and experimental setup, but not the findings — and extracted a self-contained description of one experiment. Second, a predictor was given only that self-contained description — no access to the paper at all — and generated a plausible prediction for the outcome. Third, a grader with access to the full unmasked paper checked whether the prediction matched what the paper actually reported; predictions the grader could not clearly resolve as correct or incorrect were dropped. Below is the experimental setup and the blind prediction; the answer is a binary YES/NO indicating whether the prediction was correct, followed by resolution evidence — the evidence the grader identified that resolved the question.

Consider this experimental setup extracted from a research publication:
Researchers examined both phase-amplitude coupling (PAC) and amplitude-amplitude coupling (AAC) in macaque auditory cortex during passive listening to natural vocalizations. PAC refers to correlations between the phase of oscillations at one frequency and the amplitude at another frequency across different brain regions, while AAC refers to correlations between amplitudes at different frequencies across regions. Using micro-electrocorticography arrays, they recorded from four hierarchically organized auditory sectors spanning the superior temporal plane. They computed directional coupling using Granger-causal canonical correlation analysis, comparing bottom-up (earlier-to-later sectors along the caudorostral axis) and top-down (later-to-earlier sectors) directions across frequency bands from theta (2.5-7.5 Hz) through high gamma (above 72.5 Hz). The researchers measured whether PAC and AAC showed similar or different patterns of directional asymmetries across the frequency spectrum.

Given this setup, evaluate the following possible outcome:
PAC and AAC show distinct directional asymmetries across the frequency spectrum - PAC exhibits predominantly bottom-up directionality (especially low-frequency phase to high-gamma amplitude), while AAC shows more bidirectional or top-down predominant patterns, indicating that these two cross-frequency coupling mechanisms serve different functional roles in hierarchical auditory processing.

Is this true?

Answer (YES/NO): NO